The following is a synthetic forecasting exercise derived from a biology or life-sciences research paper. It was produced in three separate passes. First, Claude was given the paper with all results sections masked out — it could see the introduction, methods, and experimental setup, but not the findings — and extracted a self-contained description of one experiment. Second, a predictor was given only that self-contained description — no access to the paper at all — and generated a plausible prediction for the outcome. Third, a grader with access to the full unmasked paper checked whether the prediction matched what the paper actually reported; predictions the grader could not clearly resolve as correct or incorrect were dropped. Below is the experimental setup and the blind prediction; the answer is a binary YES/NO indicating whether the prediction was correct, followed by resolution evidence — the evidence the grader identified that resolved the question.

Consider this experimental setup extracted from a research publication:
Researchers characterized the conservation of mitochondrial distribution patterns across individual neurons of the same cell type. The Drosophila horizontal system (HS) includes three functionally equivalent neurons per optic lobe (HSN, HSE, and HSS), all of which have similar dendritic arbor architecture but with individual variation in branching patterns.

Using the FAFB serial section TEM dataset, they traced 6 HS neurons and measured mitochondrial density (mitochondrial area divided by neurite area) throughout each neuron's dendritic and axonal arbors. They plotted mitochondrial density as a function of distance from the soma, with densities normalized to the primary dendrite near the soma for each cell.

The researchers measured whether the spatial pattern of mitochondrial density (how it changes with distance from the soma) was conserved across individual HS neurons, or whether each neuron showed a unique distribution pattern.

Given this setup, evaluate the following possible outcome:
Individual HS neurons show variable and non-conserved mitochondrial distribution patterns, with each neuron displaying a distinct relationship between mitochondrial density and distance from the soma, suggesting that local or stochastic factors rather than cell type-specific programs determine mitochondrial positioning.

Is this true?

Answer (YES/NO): NO